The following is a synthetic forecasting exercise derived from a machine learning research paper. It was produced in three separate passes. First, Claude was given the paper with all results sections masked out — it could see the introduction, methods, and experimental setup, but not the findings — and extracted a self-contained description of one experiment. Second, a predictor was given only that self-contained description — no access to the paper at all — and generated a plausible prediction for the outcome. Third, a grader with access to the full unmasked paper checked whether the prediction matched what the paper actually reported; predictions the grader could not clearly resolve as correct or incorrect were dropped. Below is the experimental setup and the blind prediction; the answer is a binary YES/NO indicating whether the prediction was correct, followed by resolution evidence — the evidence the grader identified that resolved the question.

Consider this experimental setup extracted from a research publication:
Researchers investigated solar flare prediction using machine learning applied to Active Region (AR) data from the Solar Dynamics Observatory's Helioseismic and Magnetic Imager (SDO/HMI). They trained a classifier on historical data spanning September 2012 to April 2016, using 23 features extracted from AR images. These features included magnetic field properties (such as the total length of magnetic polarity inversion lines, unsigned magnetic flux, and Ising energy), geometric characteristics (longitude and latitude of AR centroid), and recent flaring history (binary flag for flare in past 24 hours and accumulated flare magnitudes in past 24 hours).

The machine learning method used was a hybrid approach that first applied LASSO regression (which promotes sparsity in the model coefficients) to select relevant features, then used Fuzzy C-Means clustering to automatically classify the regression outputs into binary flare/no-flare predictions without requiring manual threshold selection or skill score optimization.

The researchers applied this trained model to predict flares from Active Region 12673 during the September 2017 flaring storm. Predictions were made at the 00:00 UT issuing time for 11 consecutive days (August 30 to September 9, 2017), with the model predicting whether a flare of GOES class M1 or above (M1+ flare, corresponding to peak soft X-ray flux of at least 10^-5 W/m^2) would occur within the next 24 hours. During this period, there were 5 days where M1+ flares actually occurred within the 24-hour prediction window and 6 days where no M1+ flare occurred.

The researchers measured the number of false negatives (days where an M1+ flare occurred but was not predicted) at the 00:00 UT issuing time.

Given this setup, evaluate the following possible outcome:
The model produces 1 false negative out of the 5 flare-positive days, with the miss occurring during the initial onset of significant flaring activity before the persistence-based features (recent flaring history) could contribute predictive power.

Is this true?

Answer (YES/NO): NO